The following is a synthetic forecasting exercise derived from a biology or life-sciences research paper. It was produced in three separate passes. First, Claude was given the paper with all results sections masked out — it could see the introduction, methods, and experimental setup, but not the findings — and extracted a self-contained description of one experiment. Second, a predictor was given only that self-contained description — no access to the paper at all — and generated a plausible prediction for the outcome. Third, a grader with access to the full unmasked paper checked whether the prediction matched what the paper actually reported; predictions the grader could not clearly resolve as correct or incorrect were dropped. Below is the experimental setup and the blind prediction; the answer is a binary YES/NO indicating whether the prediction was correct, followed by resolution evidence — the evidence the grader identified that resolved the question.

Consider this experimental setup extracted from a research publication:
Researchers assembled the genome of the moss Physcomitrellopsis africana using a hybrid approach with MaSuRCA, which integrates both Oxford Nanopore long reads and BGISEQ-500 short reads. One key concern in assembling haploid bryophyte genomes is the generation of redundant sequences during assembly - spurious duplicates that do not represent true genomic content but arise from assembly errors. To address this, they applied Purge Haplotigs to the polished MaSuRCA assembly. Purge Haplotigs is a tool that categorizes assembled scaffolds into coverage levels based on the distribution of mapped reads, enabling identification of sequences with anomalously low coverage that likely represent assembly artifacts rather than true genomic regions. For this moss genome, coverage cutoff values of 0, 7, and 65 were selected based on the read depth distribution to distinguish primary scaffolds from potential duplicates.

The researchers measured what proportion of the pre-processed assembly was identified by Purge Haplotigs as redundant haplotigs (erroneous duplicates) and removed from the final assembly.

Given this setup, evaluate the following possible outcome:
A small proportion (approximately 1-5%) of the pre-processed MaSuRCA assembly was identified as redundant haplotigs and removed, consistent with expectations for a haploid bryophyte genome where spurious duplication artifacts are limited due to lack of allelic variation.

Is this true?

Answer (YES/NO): YES